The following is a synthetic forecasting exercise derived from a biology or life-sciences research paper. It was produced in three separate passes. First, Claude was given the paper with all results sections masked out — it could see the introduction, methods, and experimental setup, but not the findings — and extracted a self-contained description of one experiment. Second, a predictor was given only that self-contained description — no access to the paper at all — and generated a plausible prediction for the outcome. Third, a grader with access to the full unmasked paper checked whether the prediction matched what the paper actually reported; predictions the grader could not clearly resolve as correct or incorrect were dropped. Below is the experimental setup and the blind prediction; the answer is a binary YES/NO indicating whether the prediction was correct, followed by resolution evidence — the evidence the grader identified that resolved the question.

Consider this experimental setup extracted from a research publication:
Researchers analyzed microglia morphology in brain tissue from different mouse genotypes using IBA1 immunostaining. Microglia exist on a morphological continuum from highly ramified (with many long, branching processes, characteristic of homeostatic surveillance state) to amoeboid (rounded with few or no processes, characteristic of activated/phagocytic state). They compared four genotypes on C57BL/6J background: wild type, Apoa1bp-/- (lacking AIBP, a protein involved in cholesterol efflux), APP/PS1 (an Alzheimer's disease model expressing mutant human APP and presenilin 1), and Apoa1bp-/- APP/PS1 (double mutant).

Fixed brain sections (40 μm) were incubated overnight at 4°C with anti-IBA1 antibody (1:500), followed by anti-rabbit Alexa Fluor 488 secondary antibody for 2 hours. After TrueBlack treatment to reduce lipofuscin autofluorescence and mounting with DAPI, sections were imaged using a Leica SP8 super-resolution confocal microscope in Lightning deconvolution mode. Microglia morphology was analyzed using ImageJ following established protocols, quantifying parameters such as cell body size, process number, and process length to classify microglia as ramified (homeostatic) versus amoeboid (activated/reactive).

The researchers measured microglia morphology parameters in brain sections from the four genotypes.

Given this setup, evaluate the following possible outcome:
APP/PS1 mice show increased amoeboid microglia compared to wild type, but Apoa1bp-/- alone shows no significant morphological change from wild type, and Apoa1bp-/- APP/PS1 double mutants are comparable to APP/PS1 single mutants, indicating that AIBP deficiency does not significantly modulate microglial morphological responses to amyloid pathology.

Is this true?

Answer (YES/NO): NO